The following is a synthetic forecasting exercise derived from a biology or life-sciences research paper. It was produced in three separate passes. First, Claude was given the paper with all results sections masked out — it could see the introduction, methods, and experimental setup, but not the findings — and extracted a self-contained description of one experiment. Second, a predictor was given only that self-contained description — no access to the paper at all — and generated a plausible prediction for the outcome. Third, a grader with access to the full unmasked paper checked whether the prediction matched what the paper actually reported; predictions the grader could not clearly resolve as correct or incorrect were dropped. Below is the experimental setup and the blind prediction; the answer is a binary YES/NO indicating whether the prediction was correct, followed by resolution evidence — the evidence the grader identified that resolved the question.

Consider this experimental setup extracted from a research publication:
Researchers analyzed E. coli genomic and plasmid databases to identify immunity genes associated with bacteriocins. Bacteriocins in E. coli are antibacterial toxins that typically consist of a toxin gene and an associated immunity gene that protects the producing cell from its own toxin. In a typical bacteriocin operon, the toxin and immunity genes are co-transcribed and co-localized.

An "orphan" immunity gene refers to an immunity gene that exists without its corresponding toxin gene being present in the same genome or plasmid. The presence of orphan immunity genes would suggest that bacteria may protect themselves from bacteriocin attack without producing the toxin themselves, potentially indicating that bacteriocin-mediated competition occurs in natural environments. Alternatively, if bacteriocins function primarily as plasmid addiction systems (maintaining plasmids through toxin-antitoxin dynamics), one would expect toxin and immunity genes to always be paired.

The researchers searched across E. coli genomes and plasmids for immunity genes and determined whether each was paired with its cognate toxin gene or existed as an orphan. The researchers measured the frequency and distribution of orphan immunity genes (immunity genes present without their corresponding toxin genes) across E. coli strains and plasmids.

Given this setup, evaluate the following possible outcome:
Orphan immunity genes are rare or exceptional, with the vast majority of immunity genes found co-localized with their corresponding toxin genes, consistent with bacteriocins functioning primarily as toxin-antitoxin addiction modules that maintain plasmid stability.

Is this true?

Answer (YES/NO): NO